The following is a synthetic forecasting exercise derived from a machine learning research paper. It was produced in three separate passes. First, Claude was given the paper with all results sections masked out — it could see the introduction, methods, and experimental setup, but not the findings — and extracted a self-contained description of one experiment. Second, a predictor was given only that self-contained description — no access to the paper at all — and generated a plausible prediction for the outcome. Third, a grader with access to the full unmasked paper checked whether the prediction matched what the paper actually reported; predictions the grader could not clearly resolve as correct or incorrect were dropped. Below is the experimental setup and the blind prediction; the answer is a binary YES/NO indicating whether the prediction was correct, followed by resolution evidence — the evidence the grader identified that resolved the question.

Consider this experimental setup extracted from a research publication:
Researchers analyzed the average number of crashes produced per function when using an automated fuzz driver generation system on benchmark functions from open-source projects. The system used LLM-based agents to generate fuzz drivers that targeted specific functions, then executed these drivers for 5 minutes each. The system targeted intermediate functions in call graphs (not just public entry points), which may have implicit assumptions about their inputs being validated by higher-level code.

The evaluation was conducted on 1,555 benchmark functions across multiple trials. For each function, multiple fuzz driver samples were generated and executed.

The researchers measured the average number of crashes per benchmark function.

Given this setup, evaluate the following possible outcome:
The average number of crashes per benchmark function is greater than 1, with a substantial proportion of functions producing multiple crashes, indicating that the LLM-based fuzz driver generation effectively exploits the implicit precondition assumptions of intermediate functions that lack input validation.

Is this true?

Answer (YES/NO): YES